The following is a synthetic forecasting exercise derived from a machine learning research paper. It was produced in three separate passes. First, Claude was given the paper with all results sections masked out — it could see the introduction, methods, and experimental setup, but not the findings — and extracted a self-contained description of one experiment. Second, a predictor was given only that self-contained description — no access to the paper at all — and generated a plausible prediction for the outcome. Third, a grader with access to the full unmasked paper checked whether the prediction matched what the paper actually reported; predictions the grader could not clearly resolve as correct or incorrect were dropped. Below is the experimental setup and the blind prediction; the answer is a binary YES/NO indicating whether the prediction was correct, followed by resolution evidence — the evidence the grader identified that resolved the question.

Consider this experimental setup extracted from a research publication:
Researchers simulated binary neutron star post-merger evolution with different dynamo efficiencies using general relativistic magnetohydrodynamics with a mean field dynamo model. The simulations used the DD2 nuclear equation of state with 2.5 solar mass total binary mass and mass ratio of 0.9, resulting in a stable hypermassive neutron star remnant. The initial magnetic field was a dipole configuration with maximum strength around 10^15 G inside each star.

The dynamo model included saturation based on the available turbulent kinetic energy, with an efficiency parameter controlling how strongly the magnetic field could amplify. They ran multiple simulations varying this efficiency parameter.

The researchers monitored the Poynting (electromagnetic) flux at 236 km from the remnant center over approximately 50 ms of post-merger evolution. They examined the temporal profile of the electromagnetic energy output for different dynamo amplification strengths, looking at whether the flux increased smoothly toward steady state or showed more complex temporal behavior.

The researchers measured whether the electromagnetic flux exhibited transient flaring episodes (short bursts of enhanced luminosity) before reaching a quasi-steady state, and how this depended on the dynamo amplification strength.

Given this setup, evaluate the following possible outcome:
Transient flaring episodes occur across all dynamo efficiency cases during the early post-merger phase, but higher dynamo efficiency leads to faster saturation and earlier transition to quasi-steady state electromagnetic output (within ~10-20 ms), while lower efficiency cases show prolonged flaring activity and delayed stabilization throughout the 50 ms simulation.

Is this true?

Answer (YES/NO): NO